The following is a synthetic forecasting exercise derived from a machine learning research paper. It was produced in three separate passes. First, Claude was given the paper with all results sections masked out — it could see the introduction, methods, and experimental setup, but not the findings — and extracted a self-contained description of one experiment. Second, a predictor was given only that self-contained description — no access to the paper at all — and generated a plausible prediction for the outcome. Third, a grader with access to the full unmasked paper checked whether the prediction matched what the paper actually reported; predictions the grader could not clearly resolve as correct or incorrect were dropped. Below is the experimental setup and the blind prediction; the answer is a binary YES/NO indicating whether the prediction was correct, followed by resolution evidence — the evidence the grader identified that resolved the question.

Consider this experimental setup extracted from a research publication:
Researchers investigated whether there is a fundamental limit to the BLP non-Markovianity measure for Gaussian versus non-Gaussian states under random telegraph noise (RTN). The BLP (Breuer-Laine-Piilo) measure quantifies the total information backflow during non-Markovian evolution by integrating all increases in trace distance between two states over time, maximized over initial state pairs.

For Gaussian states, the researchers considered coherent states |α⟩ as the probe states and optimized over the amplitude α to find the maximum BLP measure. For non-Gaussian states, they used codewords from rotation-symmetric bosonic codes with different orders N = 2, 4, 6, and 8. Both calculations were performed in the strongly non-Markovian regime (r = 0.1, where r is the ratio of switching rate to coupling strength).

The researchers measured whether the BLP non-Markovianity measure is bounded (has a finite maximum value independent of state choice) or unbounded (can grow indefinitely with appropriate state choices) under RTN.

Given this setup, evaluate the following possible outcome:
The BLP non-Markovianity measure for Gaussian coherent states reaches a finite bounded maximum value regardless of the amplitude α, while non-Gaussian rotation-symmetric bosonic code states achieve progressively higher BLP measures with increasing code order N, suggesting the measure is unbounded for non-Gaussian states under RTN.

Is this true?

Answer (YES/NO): YES